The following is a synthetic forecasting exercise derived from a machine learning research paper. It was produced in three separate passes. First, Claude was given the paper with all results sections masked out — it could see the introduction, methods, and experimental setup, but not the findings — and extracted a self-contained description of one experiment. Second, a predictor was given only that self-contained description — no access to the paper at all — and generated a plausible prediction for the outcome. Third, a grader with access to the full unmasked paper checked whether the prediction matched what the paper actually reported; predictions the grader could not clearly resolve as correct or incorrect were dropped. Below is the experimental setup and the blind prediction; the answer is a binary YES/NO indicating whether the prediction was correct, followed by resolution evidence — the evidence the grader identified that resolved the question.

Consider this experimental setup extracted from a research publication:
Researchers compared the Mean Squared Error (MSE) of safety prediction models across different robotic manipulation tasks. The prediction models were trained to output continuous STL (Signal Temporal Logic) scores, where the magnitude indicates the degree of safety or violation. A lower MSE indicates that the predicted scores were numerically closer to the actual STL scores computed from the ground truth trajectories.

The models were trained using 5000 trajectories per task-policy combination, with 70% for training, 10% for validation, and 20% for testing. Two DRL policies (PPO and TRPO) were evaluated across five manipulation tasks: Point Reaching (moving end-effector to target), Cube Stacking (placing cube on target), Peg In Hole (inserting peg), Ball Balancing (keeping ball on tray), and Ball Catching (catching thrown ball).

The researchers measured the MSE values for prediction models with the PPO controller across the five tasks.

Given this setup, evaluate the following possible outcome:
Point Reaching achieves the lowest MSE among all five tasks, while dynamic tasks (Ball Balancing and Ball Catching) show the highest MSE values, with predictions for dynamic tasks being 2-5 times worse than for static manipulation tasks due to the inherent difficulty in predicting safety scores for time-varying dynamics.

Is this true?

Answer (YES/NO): NO